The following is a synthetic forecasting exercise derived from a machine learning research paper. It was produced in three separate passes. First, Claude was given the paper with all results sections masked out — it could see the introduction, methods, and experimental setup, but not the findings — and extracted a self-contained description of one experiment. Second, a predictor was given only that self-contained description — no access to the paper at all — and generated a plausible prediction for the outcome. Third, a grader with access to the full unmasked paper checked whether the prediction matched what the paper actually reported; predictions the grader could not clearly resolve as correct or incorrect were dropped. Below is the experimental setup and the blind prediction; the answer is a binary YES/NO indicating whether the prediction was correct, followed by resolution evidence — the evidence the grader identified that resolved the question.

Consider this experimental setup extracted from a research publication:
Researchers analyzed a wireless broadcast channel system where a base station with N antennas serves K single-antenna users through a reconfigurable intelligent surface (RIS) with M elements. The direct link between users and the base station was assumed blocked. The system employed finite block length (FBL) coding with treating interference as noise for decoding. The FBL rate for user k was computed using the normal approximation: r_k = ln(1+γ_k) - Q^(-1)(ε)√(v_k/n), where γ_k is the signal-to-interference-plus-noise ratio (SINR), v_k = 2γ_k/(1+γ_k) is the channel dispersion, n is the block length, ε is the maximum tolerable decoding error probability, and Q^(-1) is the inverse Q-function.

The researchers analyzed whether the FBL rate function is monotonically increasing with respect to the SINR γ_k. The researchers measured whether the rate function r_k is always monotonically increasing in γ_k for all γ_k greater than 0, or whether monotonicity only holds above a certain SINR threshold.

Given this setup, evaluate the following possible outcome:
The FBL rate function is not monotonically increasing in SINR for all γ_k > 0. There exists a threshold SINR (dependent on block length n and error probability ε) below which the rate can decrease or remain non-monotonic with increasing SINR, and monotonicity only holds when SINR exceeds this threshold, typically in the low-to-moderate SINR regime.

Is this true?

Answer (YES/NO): YES